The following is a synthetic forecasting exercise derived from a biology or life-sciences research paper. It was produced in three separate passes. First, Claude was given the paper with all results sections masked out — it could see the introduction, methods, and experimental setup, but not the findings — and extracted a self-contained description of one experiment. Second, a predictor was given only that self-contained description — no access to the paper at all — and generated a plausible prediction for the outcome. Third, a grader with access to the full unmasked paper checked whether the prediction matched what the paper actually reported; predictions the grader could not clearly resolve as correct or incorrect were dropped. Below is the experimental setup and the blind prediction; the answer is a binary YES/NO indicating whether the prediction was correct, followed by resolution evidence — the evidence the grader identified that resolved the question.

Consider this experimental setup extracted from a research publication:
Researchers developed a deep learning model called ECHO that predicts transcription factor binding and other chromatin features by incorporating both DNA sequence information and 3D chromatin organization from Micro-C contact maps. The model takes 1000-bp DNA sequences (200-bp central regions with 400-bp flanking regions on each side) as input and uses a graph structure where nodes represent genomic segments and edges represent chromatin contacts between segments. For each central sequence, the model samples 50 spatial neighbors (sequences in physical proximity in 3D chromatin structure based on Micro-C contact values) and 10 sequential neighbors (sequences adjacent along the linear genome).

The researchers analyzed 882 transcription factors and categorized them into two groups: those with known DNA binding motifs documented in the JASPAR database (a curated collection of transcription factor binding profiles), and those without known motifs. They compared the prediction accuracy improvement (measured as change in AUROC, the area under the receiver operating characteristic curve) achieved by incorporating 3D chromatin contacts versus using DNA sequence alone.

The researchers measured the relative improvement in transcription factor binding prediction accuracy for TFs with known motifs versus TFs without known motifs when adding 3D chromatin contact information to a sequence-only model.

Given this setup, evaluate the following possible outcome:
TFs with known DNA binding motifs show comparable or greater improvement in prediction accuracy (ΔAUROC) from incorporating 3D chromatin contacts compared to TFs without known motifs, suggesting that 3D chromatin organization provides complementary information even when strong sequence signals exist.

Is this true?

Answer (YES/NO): NO